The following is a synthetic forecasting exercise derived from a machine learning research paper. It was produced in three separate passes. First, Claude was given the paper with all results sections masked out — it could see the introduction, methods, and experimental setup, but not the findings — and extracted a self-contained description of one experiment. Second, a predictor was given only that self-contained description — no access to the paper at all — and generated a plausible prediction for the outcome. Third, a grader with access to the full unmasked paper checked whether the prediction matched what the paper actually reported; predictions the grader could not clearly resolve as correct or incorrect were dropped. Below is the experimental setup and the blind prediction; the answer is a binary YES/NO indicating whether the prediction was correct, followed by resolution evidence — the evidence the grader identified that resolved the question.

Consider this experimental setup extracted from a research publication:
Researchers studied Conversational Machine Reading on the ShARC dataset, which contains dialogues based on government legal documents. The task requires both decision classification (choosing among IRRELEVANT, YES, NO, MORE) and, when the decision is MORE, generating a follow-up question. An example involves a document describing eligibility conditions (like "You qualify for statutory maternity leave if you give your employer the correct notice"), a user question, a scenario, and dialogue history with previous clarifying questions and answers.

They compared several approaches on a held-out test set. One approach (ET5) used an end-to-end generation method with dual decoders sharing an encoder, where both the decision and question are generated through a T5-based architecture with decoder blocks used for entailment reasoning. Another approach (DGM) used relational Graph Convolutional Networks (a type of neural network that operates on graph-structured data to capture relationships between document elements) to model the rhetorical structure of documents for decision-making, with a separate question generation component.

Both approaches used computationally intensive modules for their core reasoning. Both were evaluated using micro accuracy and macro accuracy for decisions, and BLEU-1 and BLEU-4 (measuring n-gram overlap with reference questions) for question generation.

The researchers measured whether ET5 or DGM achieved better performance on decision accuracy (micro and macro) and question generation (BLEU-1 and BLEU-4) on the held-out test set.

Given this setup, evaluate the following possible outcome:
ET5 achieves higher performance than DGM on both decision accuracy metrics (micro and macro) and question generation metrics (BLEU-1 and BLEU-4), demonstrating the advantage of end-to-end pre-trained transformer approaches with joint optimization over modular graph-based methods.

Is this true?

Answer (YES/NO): NO